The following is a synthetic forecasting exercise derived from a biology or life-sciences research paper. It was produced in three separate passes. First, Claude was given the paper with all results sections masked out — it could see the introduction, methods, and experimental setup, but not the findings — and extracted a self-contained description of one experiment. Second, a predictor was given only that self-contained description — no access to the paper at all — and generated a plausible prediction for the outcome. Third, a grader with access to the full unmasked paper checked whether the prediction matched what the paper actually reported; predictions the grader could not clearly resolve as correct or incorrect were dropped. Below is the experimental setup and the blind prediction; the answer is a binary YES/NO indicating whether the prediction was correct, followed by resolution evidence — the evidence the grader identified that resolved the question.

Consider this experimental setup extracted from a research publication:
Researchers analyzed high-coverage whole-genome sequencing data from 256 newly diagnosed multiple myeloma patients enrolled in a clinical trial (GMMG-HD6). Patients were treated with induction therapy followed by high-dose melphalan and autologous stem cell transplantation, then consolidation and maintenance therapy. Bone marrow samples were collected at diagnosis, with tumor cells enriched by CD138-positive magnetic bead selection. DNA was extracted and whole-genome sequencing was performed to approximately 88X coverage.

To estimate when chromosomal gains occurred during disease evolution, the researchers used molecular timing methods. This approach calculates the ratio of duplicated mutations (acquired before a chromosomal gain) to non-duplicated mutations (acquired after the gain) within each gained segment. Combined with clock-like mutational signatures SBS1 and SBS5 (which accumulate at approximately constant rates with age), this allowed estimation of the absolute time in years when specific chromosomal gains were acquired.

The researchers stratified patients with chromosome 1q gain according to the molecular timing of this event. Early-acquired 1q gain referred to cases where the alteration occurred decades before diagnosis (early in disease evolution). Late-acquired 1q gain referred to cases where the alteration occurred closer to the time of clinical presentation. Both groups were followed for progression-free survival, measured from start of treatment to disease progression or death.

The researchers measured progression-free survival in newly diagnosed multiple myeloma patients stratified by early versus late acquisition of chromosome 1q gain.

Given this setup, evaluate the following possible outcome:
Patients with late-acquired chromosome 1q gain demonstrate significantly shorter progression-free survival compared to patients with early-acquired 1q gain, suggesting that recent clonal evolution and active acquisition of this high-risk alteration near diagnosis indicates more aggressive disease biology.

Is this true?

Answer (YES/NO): NO